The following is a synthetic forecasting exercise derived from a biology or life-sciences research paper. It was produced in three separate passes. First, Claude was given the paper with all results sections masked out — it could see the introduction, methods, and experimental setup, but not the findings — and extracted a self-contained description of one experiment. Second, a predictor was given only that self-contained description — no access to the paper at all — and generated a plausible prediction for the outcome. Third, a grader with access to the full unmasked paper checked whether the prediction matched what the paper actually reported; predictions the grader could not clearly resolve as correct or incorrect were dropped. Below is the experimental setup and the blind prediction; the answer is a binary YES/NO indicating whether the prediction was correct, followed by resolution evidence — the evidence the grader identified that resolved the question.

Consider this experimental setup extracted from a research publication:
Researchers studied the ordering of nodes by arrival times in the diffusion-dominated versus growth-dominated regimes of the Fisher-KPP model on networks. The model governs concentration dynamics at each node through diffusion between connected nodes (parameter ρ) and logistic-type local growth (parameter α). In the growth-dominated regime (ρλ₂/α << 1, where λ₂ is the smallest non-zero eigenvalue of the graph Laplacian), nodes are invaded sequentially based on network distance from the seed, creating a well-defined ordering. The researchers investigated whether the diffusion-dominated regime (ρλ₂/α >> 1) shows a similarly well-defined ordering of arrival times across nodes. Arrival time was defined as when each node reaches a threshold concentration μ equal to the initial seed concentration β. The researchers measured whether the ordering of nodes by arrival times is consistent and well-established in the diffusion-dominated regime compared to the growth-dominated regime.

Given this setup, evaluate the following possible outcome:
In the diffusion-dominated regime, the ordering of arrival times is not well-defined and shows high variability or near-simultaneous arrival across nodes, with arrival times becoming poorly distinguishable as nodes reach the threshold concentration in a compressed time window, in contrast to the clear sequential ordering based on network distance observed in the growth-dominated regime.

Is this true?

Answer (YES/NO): YES